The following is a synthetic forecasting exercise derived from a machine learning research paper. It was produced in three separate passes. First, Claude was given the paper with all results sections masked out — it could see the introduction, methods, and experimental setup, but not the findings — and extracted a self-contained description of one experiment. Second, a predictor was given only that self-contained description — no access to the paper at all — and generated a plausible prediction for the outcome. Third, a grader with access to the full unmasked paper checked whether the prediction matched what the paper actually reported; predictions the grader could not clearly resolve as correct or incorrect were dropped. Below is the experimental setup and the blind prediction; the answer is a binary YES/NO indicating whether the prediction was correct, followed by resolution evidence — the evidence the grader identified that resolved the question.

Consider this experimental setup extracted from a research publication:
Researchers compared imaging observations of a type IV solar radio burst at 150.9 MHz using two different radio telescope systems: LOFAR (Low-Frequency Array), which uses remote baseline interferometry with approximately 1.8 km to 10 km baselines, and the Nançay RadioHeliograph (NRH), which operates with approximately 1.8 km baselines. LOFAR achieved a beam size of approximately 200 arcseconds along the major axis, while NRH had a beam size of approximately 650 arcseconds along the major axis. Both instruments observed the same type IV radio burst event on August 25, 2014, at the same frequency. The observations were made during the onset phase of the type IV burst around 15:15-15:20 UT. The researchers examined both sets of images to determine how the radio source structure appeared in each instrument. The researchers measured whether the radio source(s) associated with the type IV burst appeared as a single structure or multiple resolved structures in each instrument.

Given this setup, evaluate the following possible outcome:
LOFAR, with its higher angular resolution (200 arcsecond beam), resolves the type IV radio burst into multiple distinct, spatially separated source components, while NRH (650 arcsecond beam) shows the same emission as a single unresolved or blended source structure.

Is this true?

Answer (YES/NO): YES